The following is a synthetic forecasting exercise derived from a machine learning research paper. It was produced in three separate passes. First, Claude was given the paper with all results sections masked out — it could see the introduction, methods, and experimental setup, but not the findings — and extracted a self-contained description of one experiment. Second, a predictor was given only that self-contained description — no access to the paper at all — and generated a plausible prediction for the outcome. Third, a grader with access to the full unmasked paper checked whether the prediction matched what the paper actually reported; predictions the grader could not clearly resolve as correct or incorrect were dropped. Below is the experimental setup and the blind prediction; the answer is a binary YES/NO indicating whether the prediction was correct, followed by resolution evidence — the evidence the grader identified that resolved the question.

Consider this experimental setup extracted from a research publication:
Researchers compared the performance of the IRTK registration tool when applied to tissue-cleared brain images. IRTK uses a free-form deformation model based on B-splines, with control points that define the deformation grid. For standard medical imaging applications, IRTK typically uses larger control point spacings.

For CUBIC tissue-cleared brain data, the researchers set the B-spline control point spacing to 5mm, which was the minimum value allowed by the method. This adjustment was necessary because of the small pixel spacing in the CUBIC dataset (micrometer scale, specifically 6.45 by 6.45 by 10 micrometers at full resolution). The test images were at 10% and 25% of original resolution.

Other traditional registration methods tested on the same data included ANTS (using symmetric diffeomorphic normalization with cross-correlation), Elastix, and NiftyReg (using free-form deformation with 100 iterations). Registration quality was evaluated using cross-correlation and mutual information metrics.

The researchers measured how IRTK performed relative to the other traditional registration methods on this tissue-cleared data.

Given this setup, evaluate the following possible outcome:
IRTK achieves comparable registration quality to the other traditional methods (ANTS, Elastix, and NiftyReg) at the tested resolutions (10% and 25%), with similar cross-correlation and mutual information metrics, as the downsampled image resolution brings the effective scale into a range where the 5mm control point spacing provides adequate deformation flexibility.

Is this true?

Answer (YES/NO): NO